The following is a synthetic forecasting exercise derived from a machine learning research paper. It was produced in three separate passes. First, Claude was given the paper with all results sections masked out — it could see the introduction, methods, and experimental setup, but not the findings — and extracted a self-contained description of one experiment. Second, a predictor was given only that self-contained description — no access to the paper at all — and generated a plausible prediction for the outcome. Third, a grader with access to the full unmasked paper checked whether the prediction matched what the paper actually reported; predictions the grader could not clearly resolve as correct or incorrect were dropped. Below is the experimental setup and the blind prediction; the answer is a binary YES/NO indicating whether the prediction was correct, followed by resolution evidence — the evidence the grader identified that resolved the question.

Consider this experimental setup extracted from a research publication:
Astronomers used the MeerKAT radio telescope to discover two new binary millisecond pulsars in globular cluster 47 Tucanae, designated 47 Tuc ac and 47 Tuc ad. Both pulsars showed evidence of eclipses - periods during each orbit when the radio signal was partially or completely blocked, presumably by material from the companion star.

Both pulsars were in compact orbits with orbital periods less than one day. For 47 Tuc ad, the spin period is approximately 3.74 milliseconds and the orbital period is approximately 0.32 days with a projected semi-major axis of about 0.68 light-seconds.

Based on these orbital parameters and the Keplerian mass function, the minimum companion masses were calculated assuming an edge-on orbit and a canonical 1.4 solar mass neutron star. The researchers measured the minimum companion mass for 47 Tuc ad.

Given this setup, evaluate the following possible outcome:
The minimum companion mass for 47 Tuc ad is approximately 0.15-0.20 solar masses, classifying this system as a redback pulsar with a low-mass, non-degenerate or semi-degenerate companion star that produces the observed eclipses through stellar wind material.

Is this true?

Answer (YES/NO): YES